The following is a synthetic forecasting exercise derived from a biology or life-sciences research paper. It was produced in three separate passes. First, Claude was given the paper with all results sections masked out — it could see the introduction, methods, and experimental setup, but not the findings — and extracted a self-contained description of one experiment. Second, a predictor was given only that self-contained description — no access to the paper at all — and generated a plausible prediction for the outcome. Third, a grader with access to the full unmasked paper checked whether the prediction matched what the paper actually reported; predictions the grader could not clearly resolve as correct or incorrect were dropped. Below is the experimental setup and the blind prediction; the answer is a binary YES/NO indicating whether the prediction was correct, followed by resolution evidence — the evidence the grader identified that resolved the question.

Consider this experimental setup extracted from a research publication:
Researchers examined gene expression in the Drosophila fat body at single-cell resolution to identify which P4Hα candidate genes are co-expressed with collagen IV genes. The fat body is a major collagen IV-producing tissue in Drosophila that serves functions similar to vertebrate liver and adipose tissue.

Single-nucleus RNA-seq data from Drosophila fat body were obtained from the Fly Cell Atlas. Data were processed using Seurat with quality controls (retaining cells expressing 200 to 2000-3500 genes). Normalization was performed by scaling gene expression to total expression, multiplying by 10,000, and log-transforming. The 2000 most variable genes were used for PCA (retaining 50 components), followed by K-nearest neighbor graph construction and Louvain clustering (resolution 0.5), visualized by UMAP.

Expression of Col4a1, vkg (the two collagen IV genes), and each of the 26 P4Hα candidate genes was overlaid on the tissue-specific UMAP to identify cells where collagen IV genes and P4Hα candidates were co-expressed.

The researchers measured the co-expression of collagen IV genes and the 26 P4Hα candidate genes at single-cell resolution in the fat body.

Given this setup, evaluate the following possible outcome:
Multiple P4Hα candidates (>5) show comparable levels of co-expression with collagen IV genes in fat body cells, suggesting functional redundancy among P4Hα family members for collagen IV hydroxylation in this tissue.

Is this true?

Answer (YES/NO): NO